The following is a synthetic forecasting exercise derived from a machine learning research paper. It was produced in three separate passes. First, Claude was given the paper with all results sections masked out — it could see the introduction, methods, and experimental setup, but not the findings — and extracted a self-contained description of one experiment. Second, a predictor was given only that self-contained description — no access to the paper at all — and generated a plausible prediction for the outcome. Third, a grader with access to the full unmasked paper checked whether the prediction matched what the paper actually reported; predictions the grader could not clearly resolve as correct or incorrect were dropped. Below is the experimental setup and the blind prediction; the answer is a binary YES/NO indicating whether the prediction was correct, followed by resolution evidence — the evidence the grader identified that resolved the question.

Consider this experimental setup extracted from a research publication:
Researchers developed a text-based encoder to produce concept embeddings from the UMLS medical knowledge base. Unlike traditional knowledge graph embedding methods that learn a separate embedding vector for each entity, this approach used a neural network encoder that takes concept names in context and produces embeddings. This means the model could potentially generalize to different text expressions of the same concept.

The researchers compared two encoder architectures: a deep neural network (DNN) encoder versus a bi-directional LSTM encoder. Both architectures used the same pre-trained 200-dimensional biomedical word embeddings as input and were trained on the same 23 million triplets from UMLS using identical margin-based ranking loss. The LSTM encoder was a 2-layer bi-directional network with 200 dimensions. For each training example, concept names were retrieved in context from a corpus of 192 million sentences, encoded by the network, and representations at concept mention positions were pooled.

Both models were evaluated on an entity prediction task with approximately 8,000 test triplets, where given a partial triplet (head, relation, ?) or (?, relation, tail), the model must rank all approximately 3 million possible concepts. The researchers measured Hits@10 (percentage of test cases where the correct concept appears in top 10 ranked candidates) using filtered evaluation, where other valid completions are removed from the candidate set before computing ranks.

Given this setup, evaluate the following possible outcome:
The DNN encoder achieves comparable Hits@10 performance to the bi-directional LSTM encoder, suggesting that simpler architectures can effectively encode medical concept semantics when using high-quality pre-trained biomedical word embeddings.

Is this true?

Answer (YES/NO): NO